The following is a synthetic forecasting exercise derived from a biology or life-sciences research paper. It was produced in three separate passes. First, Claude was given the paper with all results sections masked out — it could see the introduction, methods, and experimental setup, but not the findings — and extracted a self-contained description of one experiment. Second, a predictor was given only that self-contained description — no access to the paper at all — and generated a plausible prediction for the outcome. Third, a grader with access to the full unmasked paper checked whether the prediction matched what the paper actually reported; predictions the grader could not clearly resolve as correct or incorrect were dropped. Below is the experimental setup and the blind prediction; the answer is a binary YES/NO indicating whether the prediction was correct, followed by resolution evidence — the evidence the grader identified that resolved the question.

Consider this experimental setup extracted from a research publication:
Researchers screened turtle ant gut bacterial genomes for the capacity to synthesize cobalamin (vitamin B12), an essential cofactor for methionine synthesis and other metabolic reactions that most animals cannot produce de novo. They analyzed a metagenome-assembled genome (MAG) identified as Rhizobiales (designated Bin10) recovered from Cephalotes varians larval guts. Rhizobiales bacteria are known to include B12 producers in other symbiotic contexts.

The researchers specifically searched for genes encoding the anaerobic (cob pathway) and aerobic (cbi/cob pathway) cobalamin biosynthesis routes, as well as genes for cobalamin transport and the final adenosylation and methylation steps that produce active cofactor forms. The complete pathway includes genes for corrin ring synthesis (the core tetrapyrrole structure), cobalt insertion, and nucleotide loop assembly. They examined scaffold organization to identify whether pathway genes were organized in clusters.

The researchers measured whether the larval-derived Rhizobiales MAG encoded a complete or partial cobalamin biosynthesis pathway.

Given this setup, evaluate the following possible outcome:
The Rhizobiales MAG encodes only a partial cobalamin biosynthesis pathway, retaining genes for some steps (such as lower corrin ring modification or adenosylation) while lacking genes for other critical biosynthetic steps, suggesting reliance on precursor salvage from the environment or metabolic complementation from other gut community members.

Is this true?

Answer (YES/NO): NO